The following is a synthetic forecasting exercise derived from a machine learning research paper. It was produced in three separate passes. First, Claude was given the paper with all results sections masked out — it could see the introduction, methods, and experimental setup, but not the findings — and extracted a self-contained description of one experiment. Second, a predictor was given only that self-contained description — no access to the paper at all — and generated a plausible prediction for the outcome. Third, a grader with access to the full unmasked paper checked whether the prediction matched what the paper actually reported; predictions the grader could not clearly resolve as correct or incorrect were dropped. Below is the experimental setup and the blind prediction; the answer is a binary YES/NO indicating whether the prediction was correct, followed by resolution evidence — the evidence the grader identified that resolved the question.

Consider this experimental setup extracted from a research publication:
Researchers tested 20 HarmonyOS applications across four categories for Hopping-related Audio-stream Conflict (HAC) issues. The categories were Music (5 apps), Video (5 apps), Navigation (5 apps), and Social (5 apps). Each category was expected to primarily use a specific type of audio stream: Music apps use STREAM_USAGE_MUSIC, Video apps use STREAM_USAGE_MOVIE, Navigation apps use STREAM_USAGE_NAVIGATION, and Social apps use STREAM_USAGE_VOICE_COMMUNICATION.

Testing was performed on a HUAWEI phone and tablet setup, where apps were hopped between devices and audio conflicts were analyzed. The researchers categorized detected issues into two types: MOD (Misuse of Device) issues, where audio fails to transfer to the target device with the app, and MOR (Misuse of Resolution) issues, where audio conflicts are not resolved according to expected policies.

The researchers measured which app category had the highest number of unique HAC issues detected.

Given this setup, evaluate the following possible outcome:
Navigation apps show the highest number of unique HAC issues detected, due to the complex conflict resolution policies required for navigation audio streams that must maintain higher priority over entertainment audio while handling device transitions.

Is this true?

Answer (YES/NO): YES